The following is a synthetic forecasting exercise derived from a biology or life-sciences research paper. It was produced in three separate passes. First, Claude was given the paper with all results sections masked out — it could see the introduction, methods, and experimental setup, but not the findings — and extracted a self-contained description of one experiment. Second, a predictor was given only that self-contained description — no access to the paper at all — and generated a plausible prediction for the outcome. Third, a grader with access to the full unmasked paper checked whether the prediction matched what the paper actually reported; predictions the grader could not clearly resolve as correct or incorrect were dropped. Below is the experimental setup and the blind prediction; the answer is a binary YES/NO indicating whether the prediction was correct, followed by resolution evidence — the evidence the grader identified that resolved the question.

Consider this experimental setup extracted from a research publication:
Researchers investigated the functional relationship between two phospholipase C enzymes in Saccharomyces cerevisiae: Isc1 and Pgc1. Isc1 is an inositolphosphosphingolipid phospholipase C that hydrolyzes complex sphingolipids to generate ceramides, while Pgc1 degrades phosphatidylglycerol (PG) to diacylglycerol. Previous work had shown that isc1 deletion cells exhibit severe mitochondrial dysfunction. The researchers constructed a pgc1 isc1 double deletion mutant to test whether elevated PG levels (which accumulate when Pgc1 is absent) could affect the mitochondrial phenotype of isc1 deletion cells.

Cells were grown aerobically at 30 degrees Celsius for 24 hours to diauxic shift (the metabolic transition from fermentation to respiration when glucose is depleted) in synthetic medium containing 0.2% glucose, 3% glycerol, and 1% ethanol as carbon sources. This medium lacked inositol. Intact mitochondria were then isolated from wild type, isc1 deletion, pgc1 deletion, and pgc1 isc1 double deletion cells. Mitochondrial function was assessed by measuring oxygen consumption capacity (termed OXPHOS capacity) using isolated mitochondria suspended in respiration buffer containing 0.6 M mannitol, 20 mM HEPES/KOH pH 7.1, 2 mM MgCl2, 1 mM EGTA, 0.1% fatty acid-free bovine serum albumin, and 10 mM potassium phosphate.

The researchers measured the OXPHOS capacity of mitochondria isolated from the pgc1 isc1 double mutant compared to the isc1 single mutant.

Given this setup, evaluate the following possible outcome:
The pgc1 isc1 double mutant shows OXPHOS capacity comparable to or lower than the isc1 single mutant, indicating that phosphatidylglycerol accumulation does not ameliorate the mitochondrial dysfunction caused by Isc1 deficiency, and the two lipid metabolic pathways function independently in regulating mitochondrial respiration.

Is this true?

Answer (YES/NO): NO